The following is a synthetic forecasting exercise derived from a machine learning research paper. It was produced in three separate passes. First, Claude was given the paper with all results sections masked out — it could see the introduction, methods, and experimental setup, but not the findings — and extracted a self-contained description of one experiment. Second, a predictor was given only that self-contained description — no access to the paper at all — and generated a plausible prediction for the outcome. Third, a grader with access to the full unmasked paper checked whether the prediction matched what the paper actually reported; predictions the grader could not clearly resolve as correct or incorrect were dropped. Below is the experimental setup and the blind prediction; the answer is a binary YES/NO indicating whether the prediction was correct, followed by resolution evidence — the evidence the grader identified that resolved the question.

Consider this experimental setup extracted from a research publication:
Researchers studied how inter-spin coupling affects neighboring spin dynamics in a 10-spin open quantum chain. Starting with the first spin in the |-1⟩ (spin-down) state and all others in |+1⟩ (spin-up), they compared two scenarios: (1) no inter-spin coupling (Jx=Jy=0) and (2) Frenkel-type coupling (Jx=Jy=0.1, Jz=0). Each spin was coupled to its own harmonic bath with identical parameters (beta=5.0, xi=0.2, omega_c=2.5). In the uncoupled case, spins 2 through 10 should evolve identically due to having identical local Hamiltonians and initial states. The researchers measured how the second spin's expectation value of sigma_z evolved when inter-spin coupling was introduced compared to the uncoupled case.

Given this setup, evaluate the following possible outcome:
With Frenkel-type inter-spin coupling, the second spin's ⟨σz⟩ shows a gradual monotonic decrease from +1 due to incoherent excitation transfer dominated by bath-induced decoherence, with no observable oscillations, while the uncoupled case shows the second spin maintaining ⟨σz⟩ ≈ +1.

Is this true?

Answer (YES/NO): NO